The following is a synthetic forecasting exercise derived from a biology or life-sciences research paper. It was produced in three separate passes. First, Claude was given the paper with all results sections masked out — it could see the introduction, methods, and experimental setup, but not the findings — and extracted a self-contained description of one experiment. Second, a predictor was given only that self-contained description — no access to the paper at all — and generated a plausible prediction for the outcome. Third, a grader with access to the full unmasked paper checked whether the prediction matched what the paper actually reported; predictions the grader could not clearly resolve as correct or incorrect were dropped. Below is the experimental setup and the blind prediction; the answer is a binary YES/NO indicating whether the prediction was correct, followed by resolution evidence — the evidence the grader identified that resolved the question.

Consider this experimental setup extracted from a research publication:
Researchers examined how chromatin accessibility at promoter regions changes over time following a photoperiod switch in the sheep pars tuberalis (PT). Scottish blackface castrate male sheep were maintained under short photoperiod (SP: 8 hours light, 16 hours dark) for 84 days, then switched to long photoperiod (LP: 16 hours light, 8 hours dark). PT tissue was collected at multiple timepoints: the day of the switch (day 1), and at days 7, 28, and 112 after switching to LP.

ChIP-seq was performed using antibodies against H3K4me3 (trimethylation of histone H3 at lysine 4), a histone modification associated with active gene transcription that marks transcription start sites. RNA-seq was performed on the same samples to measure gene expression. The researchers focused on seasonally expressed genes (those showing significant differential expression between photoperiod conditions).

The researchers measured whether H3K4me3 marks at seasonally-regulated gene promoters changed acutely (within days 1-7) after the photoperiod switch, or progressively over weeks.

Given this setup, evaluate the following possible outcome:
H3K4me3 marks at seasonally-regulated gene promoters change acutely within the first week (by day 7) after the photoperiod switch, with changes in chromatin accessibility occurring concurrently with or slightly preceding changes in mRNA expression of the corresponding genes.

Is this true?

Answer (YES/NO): NO